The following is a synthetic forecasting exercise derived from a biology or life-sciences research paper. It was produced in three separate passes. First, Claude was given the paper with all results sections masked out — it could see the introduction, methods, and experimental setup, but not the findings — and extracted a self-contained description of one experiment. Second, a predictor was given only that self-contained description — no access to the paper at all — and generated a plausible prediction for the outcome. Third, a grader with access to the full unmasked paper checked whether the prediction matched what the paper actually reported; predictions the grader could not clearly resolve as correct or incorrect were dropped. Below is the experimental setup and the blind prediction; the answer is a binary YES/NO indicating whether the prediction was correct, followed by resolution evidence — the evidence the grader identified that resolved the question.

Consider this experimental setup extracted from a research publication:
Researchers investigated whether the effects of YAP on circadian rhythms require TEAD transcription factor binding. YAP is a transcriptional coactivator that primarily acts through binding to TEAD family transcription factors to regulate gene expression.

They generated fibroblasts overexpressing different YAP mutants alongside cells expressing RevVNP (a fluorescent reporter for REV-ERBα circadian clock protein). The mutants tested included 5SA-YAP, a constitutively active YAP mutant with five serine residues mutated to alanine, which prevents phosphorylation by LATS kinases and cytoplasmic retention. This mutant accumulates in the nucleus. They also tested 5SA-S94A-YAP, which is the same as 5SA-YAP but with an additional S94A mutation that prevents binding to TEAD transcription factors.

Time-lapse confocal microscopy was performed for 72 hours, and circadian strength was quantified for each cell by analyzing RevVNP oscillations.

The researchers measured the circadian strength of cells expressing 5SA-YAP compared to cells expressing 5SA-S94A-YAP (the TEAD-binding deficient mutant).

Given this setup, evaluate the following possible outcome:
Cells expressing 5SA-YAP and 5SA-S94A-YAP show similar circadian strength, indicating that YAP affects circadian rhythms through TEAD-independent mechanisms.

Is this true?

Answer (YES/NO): NO